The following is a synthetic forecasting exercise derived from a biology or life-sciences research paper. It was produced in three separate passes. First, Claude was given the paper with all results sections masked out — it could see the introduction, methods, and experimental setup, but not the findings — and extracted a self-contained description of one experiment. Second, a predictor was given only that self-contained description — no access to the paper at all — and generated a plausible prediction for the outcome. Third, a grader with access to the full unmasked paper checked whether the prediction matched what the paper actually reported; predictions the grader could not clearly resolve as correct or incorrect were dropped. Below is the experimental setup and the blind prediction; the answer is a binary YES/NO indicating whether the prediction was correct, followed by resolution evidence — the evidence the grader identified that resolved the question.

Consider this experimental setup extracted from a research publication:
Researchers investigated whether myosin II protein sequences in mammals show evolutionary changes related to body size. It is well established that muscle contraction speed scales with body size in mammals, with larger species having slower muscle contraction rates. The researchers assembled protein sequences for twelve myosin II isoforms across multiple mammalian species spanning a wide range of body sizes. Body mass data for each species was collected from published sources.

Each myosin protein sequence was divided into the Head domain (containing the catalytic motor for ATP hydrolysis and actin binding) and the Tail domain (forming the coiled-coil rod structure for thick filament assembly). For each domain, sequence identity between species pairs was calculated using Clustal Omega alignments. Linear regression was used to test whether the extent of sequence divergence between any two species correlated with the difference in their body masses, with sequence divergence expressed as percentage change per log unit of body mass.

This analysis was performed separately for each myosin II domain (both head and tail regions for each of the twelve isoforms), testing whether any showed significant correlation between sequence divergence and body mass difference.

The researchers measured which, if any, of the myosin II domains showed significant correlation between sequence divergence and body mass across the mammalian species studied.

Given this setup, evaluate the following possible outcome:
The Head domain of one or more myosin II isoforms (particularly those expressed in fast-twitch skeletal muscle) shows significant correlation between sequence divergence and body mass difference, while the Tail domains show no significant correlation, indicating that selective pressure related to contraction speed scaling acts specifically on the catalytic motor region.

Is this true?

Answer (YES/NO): NO